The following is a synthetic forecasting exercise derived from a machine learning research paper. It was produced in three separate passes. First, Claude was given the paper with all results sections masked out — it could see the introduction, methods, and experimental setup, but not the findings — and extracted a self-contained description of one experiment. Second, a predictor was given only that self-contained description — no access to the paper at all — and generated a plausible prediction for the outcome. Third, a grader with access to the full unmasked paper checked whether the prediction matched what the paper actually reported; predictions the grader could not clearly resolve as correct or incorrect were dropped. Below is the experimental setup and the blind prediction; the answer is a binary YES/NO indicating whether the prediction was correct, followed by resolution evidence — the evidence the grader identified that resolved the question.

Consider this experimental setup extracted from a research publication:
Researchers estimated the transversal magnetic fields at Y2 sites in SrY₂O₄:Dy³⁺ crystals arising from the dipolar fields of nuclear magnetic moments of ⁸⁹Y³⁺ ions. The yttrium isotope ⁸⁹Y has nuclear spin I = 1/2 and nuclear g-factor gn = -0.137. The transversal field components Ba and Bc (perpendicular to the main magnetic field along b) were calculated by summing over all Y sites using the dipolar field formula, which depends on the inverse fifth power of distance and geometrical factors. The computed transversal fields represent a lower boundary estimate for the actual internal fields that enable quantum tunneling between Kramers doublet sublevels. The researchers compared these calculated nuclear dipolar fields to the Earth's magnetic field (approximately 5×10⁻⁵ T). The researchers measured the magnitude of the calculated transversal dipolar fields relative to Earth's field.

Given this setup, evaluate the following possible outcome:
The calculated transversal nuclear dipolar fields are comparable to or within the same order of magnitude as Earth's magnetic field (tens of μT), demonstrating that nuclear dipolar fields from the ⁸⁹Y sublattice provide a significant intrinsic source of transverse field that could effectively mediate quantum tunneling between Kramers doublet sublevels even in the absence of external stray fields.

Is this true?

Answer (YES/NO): NO